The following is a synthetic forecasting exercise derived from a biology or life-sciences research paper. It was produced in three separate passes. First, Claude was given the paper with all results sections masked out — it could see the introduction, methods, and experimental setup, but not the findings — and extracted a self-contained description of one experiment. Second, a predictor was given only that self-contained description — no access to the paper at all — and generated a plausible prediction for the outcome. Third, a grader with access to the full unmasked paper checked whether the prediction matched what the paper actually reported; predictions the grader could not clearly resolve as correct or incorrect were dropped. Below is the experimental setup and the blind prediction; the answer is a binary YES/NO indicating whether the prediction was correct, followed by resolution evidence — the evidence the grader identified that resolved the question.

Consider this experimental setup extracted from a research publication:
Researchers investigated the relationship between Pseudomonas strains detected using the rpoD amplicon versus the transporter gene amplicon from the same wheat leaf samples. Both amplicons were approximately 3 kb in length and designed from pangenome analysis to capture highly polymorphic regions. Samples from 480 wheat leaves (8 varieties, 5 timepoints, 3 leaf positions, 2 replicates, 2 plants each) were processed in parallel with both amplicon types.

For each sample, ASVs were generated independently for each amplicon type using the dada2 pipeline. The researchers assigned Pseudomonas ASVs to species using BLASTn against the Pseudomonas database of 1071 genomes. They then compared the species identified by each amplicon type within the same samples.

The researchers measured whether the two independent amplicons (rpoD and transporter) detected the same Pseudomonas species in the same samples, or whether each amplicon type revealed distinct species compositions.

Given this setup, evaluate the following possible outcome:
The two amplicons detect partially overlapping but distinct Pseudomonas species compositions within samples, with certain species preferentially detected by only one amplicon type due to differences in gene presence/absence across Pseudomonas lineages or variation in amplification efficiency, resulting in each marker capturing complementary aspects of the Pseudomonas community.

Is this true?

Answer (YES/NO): NO